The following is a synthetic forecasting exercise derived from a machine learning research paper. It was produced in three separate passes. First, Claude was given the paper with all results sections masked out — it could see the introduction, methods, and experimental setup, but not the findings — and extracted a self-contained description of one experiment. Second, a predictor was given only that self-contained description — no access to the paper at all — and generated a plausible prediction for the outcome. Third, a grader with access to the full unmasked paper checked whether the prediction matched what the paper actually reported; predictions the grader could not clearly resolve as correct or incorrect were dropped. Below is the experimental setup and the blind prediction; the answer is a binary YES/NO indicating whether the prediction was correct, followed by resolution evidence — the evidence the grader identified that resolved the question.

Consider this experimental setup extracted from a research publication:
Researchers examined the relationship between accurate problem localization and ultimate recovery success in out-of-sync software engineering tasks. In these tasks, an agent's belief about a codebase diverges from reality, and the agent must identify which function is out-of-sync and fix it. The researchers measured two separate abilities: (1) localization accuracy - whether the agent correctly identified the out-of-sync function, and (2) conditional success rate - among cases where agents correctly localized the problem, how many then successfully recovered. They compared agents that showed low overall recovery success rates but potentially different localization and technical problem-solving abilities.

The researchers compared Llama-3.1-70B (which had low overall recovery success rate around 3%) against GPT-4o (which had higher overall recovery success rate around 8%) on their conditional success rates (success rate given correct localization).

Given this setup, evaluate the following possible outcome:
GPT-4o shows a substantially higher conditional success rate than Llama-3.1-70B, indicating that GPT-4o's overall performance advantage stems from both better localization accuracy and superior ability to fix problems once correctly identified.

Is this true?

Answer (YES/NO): NO